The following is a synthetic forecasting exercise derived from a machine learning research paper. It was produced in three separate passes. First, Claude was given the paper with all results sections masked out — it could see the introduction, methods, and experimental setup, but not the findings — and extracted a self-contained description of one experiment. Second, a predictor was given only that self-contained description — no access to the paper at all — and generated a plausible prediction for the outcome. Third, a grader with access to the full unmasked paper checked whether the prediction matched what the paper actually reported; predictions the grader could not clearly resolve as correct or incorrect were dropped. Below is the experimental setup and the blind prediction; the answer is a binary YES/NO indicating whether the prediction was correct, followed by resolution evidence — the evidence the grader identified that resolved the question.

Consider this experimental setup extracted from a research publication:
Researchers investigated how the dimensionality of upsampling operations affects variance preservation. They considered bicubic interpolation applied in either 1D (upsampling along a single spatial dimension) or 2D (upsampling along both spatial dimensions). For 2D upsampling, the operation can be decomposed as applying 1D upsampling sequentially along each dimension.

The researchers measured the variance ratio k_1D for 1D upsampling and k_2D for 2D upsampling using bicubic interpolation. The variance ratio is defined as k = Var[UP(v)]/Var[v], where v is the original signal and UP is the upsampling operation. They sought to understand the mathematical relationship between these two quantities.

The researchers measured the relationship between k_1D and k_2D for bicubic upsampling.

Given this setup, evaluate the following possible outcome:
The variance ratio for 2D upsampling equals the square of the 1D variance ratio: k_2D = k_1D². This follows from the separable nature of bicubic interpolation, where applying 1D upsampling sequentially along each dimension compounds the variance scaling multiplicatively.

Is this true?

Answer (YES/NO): YES